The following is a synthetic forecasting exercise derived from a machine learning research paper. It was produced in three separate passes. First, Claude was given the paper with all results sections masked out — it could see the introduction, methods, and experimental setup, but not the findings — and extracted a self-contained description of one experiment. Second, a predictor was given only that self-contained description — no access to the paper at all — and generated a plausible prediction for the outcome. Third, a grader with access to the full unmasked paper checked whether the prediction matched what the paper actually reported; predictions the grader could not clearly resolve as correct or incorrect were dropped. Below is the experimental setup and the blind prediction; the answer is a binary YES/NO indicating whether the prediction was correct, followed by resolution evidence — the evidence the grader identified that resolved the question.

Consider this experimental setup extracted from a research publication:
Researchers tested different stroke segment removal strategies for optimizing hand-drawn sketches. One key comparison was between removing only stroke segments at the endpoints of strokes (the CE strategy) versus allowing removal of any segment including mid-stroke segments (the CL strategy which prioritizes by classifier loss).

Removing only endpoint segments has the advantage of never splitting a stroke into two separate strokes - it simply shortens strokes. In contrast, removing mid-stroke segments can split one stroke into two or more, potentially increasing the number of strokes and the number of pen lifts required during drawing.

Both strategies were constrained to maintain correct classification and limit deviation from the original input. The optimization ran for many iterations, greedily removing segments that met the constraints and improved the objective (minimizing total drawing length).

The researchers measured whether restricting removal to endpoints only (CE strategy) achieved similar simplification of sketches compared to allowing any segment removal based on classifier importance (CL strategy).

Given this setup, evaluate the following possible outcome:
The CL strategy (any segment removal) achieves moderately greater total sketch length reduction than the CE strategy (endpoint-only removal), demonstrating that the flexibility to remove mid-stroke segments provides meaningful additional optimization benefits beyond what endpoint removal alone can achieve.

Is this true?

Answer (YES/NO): NO